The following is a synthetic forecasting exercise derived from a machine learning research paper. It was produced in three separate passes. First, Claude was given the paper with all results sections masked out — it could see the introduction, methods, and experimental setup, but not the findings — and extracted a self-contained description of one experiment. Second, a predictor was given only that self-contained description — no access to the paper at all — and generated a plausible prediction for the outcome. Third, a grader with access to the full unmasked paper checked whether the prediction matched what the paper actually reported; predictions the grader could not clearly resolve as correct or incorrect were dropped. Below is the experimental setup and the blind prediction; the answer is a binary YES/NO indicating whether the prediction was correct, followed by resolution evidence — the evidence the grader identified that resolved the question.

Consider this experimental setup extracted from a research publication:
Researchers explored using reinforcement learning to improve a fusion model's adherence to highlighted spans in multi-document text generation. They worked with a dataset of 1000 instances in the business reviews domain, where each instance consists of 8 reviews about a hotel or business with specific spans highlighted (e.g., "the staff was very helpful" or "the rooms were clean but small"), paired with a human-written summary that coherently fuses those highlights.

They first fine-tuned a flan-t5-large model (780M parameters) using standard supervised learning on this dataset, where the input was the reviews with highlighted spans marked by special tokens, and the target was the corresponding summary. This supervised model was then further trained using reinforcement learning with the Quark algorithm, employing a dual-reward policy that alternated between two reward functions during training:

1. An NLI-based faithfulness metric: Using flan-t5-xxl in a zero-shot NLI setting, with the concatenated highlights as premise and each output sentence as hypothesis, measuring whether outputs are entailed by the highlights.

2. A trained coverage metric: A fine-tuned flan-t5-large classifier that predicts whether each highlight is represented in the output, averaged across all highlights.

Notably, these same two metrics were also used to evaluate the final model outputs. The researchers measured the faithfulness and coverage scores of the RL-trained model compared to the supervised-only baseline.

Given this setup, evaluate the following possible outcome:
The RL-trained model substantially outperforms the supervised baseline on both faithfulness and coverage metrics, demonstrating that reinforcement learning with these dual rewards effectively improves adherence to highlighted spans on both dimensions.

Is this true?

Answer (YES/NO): NO